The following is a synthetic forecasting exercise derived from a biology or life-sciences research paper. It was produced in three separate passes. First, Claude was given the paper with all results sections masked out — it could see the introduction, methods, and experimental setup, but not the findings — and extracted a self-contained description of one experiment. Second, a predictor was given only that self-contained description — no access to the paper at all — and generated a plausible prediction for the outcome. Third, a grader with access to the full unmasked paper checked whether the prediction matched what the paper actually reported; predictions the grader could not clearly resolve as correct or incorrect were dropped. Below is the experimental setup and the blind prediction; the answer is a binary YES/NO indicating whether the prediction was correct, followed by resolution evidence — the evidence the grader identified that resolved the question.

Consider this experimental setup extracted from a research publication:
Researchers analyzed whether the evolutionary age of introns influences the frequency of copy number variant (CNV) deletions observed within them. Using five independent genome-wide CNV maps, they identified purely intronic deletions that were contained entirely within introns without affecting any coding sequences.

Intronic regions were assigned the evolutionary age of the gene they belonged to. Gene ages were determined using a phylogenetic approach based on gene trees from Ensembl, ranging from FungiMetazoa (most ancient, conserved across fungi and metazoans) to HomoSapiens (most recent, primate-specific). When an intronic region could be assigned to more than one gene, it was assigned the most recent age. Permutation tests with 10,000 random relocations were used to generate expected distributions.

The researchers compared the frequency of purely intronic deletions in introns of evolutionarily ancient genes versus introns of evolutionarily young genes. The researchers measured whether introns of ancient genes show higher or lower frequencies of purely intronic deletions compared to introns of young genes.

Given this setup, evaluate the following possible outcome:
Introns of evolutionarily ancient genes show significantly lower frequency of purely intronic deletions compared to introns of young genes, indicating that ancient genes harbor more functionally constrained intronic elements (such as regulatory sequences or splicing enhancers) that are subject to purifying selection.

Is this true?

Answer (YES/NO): NO